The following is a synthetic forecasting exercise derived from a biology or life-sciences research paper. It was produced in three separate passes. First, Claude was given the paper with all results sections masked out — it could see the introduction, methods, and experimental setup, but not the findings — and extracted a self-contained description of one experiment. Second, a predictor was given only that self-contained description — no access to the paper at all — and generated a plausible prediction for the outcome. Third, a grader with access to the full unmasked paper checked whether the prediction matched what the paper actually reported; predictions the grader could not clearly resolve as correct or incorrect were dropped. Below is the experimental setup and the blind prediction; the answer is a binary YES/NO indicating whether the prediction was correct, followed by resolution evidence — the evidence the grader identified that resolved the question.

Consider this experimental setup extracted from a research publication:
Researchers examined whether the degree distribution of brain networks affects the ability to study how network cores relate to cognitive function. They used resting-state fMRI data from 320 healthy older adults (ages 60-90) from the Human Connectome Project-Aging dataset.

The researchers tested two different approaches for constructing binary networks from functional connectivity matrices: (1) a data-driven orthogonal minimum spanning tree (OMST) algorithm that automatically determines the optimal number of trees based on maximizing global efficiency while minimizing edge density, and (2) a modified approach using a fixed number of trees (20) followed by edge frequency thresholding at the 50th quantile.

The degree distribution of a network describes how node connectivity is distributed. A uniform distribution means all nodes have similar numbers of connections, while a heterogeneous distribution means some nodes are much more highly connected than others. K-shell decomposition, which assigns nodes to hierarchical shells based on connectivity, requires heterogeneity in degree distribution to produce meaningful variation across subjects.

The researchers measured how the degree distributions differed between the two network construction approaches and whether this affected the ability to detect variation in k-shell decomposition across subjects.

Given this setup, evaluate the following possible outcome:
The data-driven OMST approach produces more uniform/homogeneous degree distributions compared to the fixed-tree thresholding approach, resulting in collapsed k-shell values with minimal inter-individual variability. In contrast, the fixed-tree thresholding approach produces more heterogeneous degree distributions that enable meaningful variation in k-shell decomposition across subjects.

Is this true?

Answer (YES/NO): YES